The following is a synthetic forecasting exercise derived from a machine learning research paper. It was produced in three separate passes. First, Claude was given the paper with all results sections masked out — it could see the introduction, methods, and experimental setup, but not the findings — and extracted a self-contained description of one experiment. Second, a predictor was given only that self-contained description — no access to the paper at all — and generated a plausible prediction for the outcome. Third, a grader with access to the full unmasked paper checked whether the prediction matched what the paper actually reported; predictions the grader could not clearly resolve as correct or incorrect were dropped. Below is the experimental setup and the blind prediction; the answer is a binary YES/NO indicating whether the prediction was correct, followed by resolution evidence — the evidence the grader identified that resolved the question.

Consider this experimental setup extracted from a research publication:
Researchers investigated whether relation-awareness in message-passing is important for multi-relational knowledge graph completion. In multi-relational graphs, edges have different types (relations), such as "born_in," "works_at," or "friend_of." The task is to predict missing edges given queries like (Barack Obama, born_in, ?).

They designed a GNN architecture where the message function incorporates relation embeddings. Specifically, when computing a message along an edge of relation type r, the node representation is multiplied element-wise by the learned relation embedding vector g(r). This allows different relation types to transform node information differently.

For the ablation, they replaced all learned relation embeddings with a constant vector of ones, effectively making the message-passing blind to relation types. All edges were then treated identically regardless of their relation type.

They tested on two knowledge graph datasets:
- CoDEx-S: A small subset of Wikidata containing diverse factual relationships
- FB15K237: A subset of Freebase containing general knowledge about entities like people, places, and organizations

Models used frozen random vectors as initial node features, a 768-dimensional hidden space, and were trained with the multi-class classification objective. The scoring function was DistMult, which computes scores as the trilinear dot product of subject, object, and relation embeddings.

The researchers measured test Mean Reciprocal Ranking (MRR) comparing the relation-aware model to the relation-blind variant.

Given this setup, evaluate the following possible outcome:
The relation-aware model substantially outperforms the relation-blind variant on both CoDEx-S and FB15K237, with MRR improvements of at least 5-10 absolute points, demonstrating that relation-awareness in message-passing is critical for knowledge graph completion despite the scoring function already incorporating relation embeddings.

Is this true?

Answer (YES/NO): YES